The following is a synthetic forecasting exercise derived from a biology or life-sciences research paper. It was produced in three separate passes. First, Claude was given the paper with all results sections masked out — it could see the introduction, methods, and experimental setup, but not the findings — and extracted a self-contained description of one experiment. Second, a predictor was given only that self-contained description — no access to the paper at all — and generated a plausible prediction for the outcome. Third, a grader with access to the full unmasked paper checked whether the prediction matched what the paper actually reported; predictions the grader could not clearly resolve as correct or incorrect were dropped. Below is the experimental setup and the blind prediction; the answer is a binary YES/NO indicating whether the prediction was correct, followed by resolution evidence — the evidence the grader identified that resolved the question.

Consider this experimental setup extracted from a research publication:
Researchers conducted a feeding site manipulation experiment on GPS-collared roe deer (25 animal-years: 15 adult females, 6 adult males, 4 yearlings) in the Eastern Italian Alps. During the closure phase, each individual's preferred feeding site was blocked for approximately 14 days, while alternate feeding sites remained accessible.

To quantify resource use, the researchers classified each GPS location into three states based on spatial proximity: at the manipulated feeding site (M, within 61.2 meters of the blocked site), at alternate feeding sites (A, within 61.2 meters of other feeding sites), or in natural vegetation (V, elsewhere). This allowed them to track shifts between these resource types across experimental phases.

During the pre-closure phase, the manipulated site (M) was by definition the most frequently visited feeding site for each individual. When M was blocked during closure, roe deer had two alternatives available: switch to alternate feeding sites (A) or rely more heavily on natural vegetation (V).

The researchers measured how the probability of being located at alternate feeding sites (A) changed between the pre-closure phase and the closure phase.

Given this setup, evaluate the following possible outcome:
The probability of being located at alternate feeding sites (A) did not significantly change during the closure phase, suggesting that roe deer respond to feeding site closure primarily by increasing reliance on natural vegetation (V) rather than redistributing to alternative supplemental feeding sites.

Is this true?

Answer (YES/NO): NO